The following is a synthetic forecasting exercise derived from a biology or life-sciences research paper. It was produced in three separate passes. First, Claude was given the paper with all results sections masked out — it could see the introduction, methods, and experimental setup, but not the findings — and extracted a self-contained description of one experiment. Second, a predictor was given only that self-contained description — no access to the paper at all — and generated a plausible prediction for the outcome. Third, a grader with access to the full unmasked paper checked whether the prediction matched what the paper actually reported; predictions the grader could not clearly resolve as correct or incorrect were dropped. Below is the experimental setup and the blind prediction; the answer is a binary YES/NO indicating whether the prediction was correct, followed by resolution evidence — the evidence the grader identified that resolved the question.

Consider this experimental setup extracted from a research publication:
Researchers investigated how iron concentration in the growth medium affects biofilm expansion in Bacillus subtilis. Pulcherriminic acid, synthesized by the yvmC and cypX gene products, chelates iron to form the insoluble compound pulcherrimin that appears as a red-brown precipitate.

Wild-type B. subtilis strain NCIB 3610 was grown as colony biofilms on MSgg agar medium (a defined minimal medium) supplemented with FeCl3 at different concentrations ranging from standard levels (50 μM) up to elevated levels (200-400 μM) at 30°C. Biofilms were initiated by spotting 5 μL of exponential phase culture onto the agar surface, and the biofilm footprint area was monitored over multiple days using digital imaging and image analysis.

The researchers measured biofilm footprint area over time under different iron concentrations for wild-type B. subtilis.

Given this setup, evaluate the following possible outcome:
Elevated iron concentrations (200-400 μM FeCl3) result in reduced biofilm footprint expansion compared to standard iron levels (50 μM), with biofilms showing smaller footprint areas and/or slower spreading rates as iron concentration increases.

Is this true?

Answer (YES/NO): NO